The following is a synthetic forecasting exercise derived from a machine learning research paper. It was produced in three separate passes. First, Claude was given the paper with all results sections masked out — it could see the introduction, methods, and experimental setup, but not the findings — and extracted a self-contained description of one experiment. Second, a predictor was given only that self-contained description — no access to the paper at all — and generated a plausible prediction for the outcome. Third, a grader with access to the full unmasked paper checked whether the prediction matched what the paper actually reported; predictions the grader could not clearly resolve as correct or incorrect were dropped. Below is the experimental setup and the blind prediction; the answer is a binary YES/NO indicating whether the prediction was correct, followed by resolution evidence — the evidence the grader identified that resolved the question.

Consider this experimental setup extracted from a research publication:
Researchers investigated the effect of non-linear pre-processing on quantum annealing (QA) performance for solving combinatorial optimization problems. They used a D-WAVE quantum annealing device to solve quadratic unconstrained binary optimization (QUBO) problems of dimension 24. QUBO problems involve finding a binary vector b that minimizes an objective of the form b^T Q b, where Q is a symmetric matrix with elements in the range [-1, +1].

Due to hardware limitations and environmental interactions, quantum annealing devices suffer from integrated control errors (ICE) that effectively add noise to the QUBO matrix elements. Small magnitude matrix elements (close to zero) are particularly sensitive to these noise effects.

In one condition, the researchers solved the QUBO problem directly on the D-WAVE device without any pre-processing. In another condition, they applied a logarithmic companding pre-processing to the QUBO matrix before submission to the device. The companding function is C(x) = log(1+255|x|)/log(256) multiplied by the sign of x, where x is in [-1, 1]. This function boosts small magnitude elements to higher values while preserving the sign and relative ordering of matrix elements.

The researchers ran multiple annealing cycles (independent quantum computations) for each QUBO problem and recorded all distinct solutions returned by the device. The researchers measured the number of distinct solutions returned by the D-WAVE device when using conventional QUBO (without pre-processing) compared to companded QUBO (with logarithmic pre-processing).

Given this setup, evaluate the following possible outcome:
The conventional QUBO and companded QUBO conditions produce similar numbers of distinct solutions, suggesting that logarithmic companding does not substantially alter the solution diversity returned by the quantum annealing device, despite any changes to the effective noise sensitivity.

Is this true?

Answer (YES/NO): NO